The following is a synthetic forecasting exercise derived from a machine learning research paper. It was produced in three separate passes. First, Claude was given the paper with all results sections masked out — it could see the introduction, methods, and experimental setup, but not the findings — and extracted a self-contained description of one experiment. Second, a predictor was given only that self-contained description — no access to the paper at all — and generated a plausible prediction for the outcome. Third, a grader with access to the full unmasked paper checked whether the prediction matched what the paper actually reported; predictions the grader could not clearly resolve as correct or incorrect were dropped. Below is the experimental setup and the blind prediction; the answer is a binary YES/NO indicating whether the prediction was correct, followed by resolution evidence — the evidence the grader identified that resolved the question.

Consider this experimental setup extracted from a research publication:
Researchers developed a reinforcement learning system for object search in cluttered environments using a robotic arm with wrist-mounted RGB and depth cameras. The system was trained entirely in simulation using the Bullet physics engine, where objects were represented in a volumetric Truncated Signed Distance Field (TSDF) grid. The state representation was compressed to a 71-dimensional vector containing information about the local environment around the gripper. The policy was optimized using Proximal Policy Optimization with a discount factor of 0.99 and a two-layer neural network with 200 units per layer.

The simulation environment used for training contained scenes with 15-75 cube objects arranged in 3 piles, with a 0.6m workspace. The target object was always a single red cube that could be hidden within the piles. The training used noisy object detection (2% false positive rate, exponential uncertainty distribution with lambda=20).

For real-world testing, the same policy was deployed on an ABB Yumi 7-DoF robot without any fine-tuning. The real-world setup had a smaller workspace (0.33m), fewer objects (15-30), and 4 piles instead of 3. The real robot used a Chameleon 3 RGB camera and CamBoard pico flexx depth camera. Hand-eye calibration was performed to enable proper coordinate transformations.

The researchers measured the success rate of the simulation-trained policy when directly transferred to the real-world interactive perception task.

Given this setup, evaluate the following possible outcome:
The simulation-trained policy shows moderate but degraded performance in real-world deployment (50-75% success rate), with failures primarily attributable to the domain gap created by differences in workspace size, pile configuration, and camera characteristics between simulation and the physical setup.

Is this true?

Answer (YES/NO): NO